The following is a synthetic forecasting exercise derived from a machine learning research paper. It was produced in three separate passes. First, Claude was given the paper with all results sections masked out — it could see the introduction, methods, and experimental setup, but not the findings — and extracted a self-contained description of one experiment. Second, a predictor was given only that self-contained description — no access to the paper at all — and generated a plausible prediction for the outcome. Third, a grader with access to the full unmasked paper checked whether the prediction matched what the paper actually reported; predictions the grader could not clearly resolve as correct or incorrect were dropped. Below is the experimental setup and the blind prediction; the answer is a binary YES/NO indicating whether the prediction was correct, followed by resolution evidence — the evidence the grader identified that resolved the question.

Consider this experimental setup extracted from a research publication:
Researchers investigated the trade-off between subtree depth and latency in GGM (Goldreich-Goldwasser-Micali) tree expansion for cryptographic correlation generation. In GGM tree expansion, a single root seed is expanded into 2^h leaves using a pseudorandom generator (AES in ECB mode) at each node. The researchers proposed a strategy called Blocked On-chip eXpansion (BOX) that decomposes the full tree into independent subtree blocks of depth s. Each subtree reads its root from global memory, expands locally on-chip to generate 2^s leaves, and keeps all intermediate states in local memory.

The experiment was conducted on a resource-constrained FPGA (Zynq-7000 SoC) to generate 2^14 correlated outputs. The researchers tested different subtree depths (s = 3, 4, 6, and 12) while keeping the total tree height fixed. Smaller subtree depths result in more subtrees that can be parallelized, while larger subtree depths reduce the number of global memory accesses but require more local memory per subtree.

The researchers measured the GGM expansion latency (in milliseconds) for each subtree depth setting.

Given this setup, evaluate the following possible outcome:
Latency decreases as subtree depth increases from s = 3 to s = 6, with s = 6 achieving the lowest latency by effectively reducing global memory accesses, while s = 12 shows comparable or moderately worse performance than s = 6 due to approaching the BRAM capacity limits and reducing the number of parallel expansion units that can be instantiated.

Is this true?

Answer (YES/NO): NO